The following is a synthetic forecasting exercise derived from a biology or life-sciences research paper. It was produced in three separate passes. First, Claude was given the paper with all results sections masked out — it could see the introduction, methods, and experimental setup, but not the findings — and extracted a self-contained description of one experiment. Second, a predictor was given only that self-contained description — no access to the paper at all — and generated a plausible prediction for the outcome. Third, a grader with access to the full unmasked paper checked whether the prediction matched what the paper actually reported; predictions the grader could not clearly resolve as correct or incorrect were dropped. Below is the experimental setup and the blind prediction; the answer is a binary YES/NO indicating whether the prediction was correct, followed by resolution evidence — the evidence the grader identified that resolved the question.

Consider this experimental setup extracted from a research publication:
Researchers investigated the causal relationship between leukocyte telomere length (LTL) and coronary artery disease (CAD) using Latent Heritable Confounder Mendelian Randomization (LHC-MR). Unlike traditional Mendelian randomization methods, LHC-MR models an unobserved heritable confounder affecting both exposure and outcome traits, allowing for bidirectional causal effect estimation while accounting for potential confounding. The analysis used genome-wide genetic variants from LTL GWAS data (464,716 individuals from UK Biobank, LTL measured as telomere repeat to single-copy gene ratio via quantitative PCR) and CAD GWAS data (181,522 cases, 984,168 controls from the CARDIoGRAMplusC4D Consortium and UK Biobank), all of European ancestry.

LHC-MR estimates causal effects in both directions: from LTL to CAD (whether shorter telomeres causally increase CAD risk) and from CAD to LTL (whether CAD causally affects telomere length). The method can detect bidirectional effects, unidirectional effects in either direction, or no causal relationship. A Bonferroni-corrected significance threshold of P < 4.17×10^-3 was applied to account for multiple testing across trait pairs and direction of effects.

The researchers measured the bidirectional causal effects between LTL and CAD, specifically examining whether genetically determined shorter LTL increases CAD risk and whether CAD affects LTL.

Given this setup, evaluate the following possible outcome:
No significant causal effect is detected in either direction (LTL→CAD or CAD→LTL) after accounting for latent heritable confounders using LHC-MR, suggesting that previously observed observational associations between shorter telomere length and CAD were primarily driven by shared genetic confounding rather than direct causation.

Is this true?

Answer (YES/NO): NO